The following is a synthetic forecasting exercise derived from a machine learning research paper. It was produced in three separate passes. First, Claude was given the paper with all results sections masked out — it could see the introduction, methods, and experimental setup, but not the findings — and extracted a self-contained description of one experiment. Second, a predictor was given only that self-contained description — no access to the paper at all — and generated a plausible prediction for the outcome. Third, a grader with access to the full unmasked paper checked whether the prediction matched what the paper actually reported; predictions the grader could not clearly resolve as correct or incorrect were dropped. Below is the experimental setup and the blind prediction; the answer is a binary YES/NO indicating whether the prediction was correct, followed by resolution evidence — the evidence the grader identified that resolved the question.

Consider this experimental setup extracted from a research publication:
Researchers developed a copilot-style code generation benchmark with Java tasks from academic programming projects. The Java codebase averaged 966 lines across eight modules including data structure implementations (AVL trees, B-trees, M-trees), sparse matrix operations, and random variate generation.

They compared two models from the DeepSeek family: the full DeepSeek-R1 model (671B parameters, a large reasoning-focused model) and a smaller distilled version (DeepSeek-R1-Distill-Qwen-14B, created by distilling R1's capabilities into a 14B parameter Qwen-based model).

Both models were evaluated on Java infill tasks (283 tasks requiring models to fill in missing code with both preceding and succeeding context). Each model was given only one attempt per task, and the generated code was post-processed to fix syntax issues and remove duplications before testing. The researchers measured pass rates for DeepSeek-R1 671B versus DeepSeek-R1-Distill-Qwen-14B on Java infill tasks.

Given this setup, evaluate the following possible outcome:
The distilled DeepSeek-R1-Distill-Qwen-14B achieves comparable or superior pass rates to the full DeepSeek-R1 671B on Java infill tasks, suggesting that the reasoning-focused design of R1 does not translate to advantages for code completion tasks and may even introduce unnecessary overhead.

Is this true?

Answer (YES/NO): NO